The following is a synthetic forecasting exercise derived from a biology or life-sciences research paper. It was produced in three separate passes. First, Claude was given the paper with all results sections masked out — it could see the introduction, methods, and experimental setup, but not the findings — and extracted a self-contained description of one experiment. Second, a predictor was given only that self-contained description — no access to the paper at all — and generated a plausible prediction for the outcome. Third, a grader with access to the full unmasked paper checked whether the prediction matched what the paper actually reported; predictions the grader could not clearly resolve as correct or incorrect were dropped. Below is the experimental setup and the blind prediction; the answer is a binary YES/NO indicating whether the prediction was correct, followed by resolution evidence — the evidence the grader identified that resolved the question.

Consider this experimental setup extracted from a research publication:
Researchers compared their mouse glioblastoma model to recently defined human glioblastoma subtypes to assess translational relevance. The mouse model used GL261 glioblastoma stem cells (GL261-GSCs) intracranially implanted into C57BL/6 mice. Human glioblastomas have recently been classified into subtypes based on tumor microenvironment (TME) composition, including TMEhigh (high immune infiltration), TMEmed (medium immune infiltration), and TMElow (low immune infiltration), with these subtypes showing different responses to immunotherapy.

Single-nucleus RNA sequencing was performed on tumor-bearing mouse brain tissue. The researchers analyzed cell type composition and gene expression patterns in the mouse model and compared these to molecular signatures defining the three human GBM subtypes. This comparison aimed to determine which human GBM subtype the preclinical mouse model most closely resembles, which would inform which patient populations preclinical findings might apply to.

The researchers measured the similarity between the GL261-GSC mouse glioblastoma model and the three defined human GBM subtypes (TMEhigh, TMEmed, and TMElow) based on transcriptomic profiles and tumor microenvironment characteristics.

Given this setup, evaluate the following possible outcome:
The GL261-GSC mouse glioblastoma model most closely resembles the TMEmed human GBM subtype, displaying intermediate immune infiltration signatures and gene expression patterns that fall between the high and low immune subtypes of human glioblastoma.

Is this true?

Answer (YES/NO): YES